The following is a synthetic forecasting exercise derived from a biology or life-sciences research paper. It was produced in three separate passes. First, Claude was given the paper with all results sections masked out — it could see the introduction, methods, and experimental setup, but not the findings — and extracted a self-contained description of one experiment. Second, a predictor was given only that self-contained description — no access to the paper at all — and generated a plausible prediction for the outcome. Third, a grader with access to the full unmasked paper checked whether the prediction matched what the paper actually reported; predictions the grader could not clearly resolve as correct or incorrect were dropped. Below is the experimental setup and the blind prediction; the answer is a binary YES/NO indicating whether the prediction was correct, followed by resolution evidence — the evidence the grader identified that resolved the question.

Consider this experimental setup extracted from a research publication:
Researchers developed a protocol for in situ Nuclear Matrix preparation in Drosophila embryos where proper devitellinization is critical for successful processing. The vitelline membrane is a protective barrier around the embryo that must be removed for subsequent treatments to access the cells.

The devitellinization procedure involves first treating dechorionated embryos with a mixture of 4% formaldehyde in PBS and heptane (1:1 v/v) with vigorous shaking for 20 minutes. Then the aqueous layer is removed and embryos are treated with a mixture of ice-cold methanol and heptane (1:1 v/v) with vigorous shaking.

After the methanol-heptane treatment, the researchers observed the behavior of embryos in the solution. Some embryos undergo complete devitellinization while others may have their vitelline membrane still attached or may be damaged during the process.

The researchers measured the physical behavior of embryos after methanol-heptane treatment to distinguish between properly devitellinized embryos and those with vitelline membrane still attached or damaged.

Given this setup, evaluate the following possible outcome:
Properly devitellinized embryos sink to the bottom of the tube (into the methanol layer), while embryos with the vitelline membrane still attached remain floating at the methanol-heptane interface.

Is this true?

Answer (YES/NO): YES